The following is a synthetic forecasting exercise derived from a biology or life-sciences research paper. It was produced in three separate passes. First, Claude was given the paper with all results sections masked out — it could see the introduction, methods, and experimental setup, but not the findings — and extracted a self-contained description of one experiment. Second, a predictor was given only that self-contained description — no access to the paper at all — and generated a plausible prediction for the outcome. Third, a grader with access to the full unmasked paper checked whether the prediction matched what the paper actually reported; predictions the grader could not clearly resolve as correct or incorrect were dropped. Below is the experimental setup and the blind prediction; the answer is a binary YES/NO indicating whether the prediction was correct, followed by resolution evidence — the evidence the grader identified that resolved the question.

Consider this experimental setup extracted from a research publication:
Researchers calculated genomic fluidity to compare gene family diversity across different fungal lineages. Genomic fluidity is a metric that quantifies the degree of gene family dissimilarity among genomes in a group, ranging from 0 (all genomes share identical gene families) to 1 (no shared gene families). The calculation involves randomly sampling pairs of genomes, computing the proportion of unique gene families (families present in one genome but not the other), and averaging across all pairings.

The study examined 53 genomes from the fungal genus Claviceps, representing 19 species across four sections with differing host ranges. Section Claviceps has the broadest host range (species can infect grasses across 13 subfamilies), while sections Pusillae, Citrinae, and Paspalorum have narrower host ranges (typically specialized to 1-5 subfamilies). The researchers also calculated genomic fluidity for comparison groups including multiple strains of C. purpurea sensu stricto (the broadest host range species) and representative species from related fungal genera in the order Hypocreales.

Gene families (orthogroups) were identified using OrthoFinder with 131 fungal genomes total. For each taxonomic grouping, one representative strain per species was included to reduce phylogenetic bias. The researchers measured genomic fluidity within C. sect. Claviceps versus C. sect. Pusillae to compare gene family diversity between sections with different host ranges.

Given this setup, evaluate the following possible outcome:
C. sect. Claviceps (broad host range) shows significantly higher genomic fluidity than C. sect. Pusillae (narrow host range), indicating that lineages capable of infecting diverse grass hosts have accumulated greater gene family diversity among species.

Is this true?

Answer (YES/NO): NO